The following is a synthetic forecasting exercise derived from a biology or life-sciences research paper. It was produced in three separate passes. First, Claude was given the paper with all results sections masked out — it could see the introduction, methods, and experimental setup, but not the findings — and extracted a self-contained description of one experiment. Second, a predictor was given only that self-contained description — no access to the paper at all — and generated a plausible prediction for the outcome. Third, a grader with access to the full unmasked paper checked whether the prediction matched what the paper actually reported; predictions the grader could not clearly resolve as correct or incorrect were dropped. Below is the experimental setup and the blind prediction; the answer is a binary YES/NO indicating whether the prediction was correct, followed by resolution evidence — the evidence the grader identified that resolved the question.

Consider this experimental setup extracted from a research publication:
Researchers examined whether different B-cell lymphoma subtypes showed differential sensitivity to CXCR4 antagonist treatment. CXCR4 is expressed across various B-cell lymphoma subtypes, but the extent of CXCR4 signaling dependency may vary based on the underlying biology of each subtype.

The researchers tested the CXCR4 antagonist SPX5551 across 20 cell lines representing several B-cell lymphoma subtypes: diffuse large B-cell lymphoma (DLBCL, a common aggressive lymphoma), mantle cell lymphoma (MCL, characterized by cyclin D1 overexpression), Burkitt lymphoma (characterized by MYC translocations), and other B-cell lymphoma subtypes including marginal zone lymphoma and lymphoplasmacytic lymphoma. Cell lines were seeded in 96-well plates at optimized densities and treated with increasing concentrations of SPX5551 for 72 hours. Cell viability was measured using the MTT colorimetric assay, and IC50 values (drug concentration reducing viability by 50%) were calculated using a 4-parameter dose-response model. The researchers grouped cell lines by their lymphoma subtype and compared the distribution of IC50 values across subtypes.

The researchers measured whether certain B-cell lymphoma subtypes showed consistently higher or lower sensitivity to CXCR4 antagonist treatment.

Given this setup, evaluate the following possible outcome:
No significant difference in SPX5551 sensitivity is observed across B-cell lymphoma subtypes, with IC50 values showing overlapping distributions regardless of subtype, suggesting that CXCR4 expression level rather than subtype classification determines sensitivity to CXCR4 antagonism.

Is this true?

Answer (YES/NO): NO